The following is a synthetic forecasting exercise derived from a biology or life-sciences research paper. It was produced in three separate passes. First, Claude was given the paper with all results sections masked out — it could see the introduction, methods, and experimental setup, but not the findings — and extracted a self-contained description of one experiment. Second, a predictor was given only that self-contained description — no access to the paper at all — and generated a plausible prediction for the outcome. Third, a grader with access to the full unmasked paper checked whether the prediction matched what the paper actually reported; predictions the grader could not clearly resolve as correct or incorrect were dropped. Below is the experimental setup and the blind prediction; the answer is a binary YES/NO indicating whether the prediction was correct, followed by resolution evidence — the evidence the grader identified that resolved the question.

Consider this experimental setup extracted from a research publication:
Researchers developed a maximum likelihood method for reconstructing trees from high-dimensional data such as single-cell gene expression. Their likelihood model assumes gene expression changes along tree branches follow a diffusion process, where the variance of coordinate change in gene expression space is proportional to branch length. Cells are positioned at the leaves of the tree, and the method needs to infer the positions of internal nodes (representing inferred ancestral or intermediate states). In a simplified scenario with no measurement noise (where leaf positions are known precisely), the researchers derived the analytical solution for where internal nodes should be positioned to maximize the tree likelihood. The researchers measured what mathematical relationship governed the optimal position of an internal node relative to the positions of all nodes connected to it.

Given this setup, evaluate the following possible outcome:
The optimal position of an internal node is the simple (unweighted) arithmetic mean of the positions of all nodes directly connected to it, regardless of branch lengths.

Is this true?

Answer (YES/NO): NO